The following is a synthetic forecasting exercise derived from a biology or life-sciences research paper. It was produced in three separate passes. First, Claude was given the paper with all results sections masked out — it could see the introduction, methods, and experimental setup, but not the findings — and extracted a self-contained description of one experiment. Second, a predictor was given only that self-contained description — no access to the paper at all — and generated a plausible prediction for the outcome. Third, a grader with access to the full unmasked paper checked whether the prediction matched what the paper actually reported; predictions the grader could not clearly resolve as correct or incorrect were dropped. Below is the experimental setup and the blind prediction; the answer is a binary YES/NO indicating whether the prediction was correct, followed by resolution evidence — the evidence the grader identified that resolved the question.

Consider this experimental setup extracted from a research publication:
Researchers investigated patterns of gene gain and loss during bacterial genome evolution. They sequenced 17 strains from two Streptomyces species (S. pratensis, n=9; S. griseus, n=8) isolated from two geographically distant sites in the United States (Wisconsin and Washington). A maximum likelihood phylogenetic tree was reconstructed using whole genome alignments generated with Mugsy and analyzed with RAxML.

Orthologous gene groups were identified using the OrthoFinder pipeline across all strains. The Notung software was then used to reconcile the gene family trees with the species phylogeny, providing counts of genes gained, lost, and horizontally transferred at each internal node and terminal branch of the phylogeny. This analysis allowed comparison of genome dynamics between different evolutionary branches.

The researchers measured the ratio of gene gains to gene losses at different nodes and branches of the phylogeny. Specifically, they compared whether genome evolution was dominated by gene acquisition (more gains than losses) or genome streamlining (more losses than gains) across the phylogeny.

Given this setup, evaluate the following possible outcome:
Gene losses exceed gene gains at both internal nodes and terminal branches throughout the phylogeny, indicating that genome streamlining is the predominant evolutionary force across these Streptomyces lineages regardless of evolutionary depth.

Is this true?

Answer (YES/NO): NO